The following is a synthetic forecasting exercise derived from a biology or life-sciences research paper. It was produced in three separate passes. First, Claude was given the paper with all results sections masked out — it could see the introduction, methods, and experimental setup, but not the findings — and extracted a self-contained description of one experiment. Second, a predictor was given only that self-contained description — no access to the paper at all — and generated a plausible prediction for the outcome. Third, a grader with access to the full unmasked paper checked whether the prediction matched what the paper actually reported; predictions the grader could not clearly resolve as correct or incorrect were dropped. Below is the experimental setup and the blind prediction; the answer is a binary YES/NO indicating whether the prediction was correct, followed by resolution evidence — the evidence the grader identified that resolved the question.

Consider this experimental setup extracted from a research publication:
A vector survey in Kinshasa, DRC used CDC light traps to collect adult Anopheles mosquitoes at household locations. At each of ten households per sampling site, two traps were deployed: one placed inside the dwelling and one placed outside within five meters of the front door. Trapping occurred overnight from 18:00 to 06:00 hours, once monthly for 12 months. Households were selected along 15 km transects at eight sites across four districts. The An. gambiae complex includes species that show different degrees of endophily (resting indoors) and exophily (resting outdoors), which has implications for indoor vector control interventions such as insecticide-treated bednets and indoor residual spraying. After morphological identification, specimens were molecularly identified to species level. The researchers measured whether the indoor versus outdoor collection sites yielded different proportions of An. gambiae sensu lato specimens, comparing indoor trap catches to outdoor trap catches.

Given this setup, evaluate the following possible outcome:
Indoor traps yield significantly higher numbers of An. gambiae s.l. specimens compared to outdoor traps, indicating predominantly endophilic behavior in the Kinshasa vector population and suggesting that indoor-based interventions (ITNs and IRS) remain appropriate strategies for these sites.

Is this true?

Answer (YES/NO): NO